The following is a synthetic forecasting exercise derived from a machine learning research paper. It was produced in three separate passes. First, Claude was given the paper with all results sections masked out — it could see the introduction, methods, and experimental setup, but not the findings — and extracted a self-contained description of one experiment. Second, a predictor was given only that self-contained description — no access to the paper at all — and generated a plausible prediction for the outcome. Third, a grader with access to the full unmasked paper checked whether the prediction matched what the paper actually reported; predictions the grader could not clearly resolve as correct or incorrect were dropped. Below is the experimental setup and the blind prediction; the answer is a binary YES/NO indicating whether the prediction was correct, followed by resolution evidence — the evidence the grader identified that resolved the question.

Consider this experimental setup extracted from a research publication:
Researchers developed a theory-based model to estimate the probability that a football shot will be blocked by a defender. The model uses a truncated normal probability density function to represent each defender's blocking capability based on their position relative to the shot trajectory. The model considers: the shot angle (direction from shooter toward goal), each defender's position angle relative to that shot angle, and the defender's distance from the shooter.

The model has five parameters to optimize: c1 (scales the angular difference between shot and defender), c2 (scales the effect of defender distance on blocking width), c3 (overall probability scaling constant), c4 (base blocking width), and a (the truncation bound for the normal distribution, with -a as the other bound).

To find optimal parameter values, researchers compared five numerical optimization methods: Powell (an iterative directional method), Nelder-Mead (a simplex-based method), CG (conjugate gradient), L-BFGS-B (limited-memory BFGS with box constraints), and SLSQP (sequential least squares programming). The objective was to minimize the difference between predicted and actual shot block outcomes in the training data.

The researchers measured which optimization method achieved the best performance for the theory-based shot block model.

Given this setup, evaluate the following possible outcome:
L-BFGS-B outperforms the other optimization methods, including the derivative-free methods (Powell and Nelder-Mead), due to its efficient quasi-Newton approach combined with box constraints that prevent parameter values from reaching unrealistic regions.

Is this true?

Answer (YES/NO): NO